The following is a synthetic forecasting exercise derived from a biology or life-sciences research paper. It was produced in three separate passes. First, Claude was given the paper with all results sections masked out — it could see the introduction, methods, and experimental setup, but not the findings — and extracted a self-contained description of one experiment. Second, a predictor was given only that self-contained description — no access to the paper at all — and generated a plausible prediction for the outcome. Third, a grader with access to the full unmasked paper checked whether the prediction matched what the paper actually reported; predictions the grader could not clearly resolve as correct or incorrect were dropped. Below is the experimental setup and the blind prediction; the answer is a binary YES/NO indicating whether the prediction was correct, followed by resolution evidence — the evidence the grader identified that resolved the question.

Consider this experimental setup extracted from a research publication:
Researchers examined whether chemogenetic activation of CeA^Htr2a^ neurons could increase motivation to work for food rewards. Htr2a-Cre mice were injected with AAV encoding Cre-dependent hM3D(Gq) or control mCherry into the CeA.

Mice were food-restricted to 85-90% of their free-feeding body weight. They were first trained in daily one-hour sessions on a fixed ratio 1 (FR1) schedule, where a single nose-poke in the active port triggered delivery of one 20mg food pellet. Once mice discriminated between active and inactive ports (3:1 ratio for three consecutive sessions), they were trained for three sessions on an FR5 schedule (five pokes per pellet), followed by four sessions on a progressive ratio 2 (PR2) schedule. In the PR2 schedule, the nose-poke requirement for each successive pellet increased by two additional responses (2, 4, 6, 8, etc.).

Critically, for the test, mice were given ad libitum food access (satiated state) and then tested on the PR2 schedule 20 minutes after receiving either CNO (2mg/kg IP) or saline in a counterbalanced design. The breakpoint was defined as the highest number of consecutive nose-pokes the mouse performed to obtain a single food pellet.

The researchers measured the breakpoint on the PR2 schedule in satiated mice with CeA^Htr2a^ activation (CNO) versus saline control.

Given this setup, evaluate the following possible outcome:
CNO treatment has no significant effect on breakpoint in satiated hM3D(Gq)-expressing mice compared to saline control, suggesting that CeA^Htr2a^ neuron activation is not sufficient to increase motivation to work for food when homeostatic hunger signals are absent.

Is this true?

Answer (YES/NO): YES